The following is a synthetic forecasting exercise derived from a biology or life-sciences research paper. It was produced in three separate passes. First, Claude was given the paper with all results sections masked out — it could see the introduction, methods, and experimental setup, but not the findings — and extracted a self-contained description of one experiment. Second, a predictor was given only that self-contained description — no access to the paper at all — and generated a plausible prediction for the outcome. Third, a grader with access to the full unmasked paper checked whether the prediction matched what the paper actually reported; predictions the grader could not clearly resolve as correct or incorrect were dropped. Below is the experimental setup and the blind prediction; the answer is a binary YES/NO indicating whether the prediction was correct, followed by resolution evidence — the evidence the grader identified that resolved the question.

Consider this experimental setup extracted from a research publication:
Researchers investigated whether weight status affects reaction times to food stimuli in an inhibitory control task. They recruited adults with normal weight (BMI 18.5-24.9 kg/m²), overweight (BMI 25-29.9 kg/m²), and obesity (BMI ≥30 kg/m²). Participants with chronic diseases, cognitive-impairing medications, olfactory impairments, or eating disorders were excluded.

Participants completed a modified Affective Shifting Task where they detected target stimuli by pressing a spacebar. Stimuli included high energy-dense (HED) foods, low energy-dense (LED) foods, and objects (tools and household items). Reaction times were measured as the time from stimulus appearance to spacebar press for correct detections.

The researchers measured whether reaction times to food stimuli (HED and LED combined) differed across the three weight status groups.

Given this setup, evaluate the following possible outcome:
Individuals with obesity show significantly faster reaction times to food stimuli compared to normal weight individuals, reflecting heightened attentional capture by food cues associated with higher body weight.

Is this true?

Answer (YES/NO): NO